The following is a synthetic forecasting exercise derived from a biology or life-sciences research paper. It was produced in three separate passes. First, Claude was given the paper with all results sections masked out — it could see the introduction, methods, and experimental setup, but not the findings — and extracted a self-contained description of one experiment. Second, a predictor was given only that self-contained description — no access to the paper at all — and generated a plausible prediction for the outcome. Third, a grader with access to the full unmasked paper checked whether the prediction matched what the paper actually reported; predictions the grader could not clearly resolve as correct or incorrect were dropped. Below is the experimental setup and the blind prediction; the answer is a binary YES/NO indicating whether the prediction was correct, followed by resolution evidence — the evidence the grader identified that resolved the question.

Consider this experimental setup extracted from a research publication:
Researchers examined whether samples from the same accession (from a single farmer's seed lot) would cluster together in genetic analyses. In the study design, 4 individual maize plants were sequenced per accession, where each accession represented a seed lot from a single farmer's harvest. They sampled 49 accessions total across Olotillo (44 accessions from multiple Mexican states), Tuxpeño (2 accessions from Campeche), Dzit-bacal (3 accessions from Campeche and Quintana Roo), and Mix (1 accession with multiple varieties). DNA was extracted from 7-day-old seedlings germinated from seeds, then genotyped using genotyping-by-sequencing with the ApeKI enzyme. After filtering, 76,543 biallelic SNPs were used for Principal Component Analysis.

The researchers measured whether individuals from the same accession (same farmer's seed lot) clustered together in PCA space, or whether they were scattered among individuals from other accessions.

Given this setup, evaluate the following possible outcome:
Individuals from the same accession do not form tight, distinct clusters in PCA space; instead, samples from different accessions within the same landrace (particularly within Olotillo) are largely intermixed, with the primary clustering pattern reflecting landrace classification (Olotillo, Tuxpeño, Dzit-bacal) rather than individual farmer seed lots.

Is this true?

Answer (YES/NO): NO